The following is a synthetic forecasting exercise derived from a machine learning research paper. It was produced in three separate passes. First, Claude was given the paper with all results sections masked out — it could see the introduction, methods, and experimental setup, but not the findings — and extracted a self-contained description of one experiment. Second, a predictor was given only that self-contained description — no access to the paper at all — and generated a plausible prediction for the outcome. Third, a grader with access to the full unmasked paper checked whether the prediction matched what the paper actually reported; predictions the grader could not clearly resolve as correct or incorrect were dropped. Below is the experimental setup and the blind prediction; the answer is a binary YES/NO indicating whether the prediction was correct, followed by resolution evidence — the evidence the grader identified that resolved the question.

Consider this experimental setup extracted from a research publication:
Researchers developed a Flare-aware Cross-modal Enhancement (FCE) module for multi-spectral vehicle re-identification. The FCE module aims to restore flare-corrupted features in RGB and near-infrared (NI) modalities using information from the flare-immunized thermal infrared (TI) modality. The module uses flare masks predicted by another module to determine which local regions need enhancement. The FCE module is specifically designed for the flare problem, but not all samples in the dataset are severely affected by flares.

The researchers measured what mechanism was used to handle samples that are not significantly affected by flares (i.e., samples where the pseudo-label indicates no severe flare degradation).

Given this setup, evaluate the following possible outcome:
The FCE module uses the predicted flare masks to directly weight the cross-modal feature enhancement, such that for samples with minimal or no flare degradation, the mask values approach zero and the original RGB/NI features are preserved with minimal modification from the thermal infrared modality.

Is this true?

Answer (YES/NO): NO